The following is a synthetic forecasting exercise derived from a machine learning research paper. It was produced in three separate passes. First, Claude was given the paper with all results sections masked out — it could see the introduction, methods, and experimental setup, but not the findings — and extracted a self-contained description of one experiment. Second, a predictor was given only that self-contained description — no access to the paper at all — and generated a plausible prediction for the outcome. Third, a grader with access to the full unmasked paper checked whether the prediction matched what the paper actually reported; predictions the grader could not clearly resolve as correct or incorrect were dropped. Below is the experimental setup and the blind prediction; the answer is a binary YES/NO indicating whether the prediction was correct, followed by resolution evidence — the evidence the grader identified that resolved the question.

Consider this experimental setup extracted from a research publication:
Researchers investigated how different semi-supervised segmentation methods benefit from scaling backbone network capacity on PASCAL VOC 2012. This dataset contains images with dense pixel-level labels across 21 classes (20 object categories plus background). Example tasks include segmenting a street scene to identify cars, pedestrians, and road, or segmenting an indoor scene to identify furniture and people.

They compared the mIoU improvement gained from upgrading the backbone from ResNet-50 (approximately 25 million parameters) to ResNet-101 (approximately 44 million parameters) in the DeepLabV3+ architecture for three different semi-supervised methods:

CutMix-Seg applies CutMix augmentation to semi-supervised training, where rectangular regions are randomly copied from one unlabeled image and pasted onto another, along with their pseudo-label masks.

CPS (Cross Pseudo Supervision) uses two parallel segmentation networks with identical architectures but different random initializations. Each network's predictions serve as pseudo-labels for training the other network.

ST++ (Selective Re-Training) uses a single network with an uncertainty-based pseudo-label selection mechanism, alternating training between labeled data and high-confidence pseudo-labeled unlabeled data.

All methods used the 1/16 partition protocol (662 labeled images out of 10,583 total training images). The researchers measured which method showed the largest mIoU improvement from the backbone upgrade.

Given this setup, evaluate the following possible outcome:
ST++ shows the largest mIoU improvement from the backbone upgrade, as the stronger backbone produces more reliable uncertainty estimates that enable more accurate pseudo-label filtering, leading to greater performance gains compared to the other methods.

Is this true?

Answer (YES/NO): NO